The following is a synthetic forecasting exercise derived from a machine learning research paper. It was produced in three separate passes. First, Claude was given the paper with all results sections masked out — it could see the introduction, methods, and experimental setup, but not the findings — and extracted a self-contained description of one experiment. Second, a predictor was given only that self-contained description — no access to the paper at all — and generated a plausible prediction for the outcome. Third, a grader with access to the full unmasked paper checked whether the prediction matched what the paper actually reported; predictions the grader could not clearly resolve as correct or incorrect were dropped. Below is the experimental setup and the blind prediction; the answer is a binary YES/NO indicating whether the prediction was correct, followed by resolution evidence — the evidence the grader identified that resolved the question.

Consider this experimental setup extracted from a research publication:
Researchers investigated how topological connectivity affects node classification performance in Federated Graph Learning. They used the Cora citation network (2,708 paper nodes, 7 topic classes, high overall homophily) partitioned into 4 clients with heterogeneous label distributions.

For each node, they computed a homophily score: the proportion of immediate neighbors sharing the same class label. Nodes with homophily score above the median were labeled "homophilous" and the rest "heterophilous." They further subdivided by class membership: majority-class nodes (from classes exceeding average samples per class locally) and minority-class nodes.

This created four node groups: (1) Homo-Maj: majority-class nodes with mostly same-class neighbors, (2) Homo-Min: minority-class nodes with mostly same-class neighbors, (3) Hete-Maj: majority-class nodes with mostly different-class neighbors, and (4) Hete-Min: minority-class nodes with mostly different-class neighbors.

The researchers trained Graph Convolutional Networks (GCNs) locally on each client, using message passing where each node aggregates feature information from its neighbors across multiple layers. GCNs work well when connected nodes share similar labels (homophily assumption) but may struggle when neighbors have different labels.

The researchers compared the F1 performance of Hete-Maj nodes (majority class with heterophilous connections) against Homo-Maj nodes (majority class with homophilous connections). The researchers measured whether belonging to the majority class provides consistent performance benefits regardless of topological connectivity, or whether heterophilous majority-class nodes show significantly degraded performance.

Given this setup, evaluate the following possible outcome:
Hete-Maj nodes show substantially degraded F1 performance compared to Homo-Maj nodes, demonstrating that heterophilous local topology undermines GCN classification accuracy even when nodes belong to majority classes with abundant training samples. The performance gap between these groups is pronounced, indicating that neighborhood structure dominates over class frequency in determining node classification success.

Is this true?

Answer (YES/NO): YES